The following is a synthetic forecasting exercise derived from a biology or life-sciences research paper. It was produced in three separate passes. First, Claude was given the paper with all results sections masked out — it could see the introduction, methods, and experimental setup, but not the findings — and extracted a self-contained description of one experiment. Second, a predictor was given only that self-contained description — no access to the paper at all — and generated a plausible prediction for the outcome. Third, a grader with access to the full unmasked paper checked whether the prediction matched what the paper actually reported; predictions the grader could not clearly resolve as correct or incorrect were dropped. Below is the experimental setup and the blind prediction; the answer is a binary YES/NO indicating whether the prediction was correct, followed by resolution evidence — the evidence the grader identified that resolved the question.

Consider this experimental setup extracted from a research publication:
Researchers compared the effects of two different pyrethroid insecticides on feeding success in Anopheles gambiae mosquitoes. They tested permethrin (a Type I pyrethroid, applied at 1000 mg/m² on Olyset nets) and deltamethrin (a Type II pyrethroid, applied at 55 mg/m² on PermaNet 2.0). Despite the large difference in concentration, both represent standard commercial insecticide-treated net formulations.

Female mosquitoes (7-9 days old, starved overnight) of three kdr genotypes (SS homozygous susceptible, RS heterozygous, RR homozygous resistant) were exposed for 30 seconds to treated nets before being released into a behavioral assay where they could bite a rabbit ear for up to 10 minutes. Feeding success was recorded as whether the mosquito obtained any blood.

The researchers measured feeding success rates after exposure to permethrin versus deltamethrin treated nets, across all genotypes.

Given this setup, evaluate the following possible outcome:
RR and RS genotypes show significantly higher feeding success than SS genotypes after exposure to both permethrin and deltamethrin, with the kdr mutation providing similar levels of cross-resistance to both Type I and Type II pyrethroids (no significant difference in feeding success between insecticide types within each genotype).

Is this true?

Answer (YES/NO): NO